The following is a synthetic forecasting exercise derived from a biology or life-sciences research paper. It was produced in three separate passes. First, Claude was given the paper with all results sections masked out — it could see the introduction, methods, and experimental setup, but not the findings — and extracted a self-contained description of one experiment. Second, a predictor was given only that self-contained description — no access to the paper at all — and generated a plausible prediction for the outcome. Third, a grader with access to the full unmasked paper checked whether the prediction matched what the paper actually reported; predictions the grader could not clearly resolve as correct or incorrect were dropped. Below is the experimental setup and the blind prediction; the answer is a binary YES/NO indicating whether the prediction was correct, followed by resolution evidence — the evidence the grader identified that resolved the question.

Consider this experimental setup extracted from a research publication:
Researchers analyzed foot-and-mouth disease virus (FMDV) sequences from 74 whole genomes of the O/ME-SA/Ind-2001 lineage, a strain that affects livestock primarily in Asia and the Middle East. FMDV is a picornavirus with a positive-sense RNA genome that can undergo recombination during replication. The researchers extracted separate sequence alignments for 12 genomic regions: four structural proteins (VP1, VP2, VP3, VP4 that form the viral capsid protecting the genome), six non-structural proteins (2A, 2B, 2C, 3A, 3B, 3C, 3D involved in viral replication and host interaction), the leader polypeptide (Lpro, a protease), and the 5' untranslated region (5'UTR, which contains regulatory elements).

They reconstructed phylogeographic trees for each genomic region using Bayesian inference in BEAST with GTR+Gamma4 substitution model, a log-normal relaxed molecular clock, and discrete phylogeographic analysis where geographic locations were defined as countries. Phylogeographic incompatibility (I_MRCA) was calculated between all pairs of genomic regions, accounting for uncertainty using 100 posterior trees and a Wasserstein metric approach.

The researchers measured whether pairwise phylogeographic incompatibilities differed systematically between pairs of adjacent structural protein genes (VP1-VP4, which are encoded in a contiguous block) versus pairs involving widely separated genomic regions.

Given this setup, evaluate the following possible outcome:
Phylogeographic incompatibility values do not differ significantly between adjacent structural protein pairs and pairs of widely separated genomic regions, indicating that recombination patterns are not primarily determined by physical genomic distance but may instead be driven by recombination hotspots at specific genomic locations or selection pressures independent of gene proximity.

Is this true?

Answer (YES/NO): NO